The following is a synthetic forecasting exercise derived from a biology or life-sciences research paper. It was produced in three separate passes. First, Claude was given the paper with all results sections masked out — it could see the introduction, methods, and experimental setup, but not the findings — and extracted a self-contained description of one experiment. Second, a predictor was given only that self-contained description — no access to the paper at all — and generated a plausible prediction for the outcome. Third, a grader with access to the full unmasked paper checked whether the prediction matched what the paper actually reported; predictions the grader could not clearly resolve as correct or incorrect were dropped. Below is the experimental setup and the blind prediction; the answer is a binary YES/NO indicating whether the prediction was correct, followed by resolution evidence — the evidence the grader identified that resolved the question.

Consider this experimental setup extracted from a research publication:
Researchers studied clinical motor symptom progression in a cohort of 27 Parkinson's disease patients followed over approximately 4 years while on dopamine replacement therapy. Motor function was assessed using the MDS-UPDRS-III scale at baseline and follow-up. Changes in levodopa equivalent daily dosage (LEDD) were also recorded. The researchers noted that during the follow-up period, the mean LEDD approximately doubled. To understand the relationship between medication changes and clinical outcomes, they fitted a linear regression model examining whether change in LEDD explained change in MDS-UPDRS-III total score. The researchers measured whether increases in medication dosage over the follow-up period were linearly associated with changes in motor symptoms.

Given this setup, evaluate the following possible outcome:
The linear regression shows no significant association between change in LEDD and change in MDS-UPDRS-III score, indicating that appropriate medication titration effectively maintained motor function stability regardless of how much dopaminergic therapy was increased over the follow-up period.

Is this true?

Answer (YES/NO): NO